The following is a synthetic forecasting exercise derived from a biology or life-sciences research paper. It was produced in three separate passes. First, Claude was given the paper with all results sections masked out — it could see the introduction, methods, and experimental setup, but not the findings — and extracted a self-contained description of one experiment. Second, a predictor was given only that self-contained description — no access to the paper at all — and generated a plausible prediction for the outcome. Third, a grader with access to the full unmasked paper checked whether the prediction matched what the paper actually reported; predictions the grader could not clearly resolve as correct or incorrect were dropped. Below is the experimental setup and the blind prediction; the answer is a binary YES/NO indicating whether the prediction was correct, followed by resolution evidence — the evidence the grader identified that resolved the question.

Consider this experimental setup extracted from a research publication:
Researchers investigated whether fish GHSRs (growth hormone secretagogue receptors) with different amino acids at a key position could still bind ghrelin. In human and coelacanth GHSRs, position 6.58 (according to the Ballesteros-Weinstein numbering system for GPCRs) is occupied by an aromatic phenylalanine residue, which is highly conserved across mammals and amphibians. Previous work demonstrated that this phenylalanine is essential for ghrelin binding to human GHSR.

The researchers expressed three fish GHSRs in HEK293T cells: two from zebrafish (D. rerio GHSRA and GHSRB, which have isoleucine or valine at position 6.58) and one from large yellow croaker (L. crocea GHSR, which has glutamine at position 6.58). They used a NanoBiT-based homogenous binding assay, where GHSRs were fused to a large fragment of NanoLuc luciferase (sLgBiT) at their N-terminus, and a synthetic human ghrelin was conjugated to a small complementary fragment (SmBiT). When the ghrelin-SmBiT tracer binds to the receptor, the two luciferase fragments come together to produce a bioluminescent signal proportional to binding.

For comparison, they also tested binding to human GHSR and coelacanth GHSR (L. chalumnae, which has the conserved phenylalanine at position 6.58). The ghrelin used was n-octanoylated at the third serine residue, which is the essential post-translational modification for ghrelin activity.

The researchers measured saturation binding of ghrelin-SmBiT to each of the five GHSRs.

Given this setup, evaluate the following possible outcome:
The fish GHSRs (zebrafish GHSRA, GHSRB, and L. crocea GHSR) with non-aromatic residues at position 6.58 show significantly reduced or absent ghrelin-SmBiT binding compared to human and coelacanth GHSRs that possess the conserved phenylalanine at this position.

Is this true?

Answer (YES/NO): YES